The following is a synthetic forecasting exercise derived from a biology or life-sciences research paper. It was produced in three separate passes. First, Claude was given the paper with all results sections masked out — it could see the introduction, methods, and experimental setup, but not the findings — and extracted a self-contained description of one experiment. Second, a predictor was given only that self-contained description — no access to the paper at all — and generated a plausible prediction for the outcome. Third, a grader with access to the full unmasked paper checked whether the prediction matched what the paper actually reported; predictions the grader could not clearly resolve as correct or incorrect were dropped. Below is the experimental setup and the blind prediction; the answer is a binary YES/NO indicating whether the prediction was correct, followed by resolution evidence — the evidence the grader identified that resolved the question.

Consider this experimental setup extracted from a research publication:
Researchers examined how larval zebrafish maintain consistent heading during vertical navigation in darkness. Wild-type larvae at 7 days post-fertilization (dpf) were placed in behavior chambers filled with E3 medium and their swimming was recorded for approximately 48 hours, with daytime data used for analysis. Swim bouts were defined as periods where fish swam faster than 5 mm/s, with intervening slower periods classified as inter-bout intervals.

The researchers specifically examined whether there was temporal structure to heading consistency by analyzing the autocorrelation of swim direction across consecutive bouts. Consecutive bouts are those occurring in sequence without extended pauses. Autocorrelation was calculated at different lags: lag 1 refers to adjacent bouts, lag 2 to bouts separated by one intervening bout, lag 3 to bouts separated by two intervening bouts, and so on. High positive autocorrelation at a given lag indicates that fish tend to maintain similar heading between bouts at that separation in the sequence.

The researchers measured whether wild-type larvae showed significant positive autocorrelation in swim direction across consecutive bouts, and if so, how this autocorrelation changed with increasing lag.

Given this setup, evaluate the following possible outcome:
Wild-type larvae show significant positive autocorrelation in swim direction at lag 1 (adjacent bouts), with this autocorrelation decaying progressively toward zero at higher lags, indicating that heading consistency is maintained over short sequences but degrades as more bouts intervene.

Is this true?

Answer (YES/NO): YES